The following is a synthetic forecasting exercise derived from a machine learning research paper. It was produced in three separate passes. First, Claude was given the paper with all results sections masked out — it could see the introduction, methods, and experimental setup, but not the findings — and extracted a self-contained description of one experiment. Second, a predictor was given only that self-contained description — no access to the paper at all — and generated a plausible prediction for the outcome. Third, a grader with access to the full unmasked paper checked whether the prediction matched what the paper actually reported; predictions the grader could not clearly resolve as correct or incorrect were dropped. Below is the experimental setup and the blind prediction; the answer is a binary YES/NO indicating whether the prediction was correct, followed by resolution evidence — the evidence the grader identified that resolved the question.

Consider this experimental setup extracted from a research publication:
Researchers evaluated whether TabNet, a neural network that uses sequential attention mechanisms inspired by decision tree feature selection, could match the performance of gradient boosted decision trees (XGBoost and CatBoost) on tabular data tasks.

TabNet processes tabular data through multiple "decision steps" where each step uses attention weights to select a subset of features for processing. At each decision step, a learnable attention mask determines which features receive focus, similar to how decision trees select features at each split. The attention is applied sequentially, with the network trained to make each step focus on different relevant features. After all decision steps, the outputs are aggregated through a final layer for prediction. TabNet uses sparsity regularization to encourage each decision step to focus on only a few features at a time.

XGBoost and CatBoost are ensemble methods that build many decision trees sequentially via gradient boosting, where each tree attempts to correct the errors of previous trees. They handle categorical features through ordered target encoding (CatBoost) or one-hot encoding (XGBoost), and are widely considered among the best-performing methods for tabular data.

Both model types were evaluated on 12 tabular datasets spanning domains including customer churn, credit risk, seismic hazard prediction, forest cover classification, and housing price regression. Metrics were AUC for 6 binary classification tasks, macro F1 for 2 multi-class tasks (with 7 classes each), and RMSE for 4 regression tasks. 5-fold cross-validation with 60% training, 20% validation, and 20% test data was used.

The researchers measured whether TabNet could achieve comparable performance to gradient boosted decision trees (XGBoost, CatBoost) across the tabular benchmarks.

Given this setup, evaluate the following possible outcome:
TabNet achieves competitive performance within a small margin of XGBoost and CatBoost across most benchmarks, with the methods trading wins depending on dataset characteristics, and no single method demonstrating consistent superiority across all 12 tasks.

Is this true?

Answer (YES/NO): NO